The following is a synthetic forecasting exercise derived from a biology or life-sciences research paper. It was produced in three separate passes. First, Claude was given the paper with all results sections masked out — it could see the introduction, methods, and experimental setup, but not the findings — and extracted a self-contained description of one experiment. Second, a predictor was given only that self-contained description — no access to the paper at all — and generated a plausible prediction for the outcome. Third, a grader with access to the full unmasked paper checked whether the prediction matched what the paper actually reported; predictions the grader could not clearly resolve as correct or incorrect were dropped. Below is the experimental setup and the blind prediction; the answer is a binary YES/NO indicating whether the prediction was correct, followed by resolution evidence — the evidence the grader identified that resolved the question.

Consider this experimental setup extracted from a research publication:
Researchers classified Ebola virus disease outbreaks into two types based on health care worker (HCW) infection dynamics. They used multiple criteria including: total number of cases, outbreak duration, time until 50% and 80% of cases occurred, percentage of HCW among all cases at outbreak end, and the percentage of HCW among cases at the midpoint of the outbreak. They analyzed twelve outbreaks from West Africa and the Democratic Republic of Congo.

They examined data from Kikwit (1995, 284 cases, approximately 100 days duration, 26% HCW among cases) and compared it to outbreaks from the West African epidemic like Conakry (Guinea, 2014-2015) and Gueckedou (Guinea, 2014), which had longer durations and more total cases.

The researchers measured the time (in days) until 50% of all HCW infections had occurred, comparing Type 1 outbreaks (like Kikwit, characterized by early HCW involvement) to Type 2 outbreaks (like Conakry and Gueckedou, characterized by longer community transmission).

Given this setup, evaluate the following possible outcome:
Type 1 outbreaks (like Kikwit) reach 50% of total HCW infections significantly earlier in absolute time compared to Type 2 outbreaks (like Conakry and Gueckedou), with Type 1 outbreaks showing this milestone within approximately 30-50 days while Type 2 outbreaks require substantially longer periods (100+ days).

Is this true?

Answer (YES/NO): NO